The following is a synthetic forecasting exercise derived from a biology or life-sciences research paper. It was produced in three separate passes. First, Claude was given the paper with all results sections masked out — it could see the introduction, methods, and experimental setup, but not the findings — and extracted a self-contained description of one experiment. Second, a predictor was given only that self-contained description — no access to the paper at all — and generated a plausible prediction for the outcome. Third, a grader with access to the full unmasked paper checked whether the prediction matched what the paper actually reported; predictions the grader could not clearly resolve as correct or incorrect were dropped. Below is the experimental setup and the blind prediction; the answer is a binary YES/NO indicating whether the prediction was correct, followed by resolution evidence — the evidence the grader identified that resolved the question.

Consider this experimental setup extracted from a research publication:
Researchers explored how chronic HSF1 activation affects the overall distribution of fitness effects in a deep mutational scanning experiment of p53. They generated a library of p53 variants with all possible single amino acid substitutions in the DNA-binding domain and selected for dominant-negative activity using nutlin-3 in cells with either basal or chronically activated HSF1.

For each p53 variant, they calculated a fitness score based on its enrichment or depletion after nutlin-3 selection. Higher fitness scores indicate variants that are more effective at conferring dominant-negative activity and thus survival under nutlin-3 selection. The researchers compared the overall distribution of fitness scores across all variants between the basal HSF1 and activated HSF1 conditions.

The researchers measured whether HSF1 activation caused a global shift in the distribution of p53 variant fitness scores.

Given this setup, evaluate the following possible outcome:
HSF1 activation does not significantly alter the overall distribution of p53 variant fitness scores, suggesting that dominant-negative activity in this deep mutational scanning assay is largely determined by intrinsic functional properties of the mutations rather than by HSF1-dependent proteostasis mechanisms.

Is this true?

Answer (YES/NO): NO